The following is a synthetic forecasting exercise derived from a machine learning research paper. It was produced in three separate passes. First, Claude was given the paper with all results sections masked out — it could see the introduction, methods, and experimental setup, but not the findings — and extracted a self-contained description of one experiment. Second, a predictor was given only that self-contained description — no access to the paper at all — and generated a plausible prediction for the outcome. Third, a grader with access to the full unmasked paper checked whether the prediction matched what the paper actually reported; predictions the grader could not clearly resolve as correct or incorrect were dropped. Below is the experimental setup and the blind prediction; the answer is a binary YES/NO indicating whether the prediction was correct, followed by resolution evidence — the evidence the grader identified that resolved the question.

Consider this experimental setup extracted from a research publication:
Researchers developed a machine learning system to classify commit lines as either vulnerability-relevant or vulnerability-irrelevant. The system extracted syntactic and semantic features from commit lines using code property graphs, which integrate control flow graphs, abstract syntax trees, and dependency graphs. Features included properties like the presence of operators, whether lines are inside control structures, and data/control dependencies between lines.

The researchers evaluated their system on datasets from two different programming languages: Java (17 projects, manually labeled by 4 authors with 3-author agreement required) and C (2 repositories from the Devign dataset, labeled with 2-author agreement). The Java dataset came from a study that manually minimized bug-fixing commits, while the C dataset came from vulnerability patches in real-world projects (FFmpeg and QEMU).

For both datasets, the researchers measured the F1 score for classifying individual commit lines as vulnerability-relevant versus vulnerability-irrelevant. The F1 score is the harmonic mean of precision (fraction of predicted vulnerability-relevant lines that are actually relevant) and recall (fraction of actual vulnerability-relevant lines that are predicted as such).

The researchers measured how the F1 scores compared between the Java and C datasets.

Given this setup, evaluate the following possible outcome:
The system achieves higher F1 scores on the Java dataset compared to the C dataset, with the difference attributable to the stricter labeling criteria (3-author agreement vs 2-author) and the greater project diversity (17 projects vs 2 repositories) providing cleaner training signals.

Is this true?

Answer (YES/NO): NO